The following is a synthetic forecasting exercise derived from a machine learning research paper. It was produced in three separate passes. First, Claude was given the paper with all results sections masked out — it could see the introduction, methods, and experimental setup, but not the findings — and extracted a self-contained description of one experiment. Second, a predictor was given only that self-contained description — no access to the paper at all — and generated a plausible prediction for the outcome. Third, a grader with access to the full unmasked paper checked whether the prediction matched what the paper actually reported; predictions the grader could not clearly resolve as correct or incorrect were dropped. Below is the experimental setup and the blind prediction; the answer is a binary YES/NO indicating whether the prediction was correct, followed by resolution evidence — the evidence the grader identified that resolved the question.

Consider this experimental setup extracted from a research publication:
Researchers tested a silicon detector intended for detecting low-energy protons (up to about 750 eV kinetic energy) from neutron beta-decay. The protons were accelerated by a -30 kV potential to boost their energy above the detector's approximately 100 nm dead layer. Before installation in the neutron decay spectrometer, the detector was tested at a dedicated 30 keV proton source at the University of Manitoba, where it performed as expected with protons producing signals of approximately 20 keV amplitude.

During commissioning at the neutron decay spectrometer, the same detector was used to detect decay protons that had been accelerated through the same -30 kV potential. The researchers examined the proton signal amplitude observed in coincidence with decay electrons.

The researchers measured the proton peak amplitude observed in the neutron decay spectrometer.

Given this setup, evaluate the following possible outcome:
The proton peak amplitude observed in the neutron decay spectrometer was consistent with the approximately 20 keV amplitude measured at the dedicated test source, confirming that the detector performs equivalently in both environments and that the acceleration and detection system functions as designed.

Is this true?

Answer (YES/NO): NO